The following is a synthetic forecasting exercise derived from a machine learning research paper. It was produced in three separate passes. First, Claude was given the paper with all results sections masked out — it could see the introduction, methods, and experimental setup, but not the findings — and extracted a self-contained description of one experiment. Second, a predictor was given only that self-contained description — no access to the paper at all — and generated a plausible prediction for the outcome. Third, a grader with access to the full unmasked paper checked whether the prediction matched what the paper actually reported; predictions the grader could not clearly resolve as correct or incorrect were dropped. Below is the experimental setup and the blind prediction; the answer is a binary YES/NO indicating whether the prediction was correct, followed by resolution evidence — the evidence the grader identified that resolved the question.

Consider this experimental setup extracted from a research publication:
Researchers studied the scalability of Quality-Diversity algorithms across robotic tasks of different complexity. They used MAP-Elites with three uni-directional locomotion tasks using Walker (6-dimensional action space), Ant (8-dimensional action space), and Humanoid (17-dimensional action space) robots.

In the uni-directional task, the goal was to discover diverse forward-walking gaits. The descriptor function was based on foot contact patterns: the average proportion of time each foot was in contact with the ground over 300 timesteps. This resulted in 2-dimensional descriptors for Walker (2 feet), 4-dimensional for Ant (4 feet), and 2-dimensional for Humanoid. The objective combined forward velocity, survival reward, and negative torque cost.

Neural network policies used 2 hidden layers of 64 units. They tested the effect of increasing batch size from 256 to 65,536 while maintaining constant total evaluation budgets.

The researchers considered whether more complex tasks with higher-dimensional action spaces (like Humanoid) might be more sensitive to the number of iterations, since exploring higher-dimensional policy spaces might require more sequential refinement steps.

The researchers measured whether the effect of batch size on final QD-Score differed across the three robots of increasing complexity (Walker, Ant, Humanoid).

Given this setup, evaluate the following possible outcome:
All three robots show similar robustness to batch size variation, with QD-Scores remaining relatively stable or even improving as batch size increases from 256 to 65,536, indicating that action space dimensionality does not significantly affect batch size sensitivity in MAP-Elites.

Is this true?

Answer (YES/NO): YES